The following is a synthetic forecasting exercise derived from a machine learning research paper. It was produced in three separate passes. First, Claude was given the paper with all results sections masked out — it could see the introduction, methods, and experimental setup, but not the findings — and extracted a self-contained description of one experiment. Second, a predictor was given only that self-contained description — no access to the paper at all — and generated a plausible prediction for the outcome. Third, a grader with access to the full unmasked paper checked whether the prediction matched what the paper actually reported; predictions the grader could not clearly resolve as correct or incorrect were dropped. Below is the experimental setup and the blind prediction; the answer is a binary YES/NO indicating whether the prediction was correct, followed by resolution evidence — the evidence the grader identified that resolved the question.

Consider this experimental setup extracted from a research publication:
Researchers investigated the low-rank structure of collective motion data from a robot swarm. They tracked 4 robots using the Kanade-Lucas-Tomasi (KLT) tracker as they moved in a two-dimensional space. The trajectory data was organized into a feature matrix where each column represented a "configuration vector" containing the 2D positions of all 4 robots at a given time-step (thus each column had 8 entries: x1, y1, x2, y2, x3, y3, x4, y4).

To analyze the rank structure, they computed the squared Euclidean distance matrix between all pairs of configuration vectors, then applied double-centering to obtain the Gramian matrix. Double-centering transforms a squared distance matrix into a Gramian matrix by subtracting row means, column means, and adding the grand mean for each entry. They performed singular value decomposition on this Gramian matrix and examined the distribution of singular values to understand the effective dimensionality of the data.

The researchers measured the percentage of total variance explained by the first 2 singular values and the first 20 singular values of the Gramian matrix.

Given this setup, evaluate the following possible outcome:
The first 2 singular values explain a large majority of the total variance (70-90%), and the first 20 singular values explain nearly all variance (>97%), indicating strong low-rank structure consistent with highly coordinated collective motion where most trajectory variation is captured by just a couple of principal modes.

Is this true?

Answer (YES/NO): NO